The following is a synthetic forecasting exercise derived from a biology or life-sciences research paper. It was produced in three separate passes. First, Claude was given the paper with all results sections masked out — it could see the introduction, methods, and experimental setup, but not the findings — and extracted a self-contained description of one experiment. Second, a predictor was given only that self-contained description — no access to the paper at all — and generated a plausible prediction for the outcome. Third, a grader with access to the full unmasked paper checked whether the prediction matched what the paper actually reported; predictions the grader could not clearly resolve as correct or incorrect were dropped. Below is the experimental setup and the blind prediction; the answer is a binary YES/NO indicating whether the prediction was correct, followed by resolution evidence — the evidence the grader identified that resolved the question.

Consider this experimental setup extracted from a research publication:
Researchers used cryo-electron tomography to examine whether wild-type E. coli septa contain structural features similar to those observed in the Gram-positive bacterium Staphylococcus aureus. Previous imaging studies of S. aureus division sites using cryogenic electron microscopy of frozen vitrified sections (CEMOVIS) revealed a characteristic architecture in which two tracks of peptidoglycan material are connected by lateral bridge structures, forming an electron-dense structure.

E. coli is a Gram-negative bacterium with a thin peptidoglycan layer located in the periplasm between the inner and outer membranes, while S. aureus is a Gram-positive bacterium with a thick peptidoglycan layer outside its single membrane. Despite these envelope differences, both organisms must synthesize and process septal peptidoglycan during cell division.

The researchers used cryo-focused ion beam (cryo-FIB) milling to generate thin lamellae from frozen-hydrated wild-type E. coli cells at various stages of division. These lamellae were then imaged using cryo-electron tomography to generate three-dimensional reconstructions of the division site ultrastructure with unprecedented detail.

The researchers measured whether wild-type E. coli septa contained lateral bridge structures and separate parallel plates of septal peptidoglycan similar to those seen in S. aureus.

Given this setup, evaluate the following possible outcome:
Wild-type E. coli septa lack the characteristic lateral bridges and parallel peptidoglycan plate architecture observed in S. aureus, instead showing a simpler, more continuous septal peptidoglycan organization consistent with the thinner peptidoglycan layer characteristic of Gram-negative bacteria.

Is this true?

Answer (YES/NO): NO